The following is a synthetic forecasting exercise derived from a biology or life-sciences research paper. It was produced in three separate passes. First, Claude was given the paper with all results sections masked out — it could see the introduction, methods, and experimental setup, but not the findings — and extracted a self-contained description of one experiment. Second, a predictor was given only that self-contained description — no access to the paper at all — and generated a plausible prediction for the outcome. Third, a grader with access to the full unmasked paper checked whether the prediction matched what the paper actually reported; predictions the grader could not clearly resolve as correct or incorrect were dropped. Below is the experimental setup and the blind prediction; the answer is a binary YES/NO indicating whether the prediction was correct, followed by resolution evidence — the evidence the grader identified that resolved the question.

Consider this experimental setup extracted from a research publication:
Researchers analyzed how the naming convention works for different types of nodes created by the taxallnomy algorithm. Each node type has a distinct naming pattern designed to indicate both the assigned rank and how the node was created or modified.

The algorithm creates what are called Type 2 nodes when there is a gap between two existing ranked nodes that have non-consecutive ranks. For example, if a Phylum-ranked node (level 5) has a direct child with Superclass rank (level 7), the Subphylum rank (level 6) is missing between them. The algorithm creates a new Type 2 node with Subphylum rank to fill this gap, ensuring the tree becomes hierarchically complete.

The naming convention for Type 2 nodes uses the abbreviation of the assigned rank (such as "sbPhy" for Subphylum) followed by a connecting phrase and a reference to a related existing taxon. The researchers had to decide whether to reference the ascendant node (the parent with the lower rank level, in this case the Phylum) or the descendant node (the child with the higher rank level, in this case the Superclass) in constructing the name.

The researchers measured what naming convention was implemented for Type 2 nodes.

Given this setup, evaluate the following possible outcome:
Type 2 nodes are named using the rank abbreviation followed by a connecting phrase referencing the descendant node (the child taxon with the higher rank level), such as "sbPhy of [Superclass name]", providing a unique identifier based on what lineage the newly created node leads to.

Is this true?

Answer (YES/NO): YES